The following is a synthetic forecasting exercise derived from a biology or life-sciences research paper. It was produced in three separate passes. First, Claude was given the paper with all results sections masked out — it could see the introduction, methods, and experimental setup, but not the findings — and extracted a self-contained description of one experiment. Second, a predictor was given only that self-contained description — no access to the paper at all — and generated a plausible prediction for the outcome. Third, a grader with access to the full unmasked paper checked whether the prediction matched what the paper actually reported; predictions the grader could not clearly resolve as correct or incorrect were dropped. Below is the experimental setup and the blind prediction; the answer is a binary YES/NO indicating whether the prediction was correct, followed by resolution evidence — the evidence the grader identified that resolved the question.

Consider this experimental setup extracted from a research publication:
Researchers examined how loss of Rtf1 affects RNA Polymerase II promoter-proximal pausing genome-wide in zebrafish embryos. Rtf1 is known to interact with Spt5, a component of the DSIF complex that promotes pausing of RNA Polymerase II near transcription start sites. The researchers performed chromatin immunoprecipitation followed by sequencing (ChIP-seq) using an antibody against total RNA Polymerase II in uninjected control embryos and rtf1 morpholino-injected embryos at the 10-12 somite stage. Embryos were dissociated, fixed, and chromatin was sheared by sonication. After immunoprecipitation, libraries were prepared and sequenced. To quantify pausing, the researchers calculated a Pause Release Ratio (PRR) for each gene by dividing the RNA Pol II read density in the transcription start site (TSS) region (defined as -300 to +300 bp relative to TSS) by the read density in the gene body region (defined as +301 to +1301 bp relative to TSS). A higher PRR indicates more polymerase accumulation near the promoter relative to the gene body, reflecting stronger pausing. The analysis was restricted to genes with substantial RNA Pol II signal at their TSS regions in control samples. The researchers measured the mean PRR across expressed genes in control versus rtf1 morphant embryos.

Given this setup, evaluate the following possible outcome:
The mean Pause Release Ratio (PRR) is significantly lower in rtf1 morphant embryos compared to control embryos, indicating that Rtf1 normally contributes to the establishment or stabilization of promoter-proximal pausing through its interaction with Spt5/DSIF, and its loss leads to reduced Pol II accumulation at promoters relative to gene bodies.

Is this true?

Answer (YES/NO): YES